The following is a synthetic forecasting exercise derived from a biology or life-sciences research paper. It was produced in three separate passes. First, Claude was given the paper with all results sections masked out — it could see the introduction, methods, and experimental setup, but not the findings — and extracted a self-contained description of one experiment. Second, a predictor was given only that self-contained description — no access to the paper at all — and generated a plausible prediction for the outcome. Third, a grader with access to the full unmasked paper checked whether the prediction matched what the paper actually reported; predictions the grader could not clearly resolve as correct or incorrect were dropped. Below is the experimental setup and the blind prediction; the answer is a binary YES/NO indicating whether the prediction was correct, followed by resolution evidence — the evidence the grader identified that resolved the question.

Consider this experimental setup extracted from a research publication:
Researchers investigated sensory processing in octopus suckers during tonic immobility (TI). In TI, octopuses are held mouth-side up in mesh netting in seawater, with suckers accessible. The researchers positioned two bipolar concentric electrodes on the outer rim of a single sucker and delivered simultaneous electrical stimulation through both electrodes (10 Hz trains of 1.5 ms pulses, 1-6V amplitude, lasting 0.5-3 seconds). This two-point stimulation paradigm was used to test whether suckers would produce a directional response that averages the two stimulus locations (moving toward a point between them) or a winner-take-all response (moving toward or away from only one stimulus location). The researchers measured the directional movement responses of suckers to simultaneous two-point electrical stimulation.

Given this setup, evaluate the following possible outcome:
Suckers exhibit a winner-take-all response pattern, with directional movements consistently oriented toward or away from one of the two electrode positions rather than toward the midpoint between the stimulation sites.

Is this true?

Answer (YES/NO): YES